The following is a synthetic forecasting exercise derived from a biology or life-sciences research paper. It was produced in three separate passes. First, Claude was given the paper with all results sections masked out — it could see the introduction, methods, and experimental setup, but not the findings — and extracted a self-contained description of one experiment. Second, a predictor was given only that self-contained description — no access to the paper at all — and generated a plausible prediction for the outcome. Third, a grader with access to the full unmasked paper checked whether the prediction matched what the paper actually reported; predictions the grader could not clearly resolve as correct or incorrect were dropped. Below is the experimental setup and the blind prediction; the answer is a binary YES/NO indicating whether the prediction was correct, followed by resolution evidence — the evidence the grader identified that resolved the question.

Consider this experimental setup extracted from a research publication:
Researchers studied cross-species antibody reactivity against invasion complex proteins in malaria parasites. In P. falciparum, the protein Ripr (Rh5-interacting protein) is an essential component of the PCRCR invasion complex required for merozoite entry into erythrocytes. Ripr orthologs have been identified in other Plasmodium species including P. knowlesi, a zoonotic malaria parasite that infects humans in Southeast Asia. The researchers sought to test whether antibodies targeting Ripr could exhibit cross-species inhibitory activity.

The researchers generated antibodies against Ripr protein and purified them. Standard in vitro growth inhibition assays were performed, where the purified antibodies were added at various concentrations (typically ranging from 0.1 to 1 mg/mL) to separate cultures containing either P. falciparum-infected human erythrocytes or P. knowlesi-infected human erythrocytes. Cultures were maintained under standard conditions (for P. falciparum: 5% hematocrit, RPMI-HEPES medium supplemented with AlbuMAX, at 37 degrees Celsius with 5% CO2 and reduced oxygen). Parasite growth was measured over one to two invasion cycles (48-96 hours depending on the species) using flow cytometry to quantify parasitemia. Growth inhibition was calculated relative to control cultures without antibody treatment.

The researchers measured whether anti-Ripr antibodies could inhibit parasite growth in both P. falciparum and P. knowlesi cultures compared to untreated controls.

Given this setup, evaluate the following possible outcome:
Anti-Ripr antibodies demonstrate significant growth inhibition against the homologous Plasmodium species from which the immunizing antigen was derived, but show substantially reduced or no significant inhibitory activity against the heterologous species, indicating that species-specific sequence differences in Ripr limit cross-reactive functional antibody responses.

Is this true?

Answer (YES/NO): NO